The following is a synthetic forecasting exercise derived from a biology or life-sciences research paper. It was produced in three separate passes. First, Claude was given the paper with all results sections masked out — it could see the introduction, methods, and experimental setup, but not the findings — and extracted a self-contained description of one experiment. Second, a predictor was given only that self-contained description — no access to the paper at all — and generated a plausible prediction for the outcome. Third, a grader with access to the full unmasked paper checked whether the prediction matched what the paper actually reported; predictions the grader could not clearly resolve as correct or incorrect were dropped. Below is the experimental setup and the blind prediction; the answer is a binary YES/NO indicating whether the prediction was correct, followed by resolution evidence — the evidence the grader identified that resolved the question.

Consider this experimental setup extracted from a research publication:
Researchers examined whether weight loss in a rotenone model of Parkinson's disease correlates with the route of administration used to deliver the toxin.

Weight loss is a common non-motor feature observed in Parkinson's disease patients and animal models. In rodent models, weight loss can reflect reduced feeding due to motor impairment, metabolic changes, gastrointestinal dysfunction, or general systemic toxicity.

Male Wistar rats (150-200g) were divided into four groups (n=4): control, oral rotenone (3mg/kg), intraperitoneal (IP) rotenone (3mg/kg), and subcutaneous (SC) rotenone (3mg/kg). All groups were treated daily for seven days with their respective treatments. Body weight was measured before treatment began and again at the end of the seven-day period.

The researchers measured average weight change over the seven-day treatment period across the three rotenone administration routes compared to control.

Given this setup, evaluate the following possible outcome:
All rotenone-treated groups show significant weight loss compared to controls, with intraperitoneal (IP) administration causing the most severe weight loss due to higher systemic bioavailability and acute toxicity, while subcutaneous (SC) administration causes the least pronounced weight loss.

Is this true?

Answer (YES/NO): NO